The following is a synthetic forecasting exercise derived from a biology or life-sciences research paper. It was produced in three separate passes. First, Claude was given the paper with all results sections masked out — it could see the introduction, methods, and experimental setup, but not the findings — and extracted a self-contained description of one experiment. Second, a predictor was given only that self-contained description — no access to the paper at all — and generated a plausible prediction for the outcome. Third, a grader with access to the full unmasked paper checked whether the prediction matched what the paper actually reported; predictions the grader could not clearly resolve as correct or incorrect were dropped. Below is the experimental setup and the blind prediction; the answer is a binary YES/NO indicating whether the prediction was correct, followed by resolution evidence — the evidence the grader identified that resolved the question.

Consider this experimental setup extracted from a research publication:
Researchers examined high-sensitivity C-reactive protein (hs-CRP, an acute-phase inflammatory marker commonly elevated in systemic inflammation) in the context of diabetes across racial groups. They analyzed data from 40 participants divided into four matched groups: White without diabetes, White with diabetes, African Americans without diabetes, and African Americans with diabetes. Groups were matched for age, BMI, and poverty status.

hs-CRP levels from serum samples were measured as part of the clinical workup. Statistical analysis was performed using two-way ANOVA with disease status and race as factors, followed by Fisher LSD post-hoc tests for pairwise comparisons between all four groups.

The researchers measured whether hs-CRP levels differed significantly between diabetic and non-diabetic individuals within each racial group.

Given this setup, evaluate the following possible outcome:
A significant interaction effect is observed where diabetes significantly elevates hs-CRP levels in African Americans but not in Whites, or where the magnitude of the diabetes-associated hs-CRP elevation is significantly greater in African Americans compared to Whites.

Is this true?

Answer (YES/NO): NO